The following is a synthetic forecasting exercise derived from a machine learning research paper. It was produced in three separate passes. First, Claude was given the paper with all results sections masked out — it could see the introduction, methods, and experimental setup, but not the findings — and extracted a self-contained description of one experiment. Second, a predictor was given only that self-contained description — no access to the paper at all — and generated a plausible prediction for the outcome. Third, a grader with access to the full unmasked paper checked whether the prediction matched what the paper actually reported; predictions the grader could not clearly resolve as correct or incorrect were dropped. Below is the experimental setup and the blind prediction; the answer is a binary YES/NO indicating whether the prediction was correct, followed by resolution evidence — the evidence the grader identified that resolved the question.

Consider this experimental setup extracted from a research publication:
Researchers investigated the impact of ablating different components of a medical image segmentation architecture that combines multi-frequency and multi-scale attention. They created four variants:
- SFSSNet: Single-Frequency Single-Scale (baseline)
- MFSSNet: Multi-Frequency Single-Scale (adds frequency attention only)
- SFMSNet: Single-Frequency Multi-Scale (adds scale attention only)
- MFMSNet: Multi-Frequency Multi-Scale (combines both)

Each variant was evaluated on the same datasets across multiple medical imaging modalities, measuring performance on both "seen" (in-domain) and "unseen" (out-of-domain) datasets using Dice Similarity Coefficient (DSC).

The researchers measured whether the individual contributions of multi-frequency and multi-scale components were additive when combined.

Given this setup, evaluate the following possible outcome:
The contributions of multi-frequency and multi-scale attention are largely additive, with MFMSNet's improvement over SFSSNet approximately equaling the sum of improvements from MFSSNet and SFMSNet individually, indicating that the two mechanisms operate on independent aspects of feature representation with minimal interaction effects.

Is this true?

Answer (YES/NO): NO